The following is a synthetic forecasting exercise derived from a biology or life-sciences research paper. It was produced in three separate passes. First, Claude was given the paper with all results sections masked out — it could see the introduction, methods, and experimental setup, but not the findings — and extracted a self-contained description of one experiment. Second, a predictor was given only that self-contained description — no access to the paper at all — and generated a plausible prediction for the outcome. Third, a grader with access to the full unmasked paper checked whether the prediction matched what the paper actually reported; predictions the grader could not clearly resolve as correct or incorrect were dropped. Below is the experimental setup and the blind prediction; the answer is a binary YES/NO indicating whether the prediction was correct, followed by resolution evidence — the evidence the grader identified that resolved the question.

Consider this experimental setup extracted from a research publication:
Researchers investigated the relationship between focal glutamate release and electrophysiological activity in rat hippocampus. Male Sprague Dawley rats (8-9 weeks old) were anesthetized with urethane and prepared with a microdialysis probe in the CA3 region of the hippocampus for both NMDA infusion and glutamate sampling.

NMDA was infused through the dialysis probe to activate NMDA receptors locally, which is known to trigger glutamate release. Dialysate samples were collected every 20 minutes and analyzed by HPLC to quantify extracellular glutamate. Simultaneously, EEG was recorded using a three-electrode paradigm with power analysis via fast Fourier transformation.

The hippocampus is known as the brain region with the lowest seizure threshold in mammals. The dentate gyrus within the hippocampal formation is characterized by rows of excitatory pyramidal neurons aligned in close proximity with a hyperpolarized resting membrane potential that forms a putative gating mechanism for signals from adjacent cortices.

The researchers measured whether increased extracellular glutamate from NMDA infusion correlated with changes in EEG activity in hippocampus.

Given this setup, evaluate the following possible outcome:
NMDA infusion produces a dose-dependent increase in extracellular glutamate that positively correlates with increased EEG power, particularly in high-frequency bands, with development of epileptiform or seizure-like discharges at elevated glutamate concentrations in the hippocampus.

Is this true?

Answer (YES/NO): YES